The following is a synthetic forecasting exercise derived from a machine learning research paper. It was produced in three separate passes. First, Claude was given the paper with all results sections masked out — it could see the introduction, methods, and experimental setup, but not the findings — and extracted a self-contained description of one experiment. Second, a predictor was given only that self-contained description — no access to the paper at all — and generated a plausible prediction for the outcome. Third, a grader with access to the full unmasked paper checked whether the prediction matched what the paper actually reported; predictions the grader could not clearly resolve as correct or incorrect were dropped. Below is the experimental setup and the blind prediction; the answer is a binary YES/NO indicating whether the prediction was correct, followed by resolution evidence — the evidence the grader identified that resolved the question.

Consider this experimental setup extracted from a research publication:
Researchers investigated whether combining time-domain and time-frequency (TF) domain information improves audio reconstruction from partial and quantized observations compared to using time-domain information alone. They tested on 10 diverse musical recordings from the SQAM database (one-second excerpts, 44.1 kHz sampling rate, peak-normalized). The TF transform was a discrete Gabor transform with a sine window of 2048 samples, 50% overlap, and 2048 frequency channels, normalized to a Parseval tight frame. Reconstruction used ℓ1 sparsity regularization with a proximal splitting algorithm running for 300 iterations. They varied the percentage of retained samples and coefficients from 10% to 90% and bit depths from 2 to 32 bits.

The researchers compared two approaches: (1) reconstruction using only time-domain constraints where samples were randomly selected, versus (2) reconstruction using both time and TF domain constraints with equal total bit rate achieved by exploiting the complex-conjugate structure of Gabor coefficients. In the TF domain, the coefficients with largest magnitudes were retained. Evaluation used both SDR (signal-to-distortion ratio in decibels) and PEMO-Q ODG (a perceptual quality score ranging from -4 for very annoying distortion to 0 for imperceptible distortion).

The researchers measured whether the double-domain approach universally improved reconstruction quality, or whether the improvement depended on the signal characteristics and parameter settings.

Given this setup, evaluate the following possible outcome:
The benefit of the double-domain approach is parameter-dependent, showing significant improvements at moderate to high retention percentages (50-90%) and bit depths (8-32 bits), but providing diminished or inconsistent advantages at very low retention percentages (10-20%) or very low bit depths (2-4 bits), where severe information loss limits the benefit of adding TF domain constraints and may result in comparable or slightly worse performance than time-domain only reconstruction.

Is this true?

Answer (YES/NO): NO